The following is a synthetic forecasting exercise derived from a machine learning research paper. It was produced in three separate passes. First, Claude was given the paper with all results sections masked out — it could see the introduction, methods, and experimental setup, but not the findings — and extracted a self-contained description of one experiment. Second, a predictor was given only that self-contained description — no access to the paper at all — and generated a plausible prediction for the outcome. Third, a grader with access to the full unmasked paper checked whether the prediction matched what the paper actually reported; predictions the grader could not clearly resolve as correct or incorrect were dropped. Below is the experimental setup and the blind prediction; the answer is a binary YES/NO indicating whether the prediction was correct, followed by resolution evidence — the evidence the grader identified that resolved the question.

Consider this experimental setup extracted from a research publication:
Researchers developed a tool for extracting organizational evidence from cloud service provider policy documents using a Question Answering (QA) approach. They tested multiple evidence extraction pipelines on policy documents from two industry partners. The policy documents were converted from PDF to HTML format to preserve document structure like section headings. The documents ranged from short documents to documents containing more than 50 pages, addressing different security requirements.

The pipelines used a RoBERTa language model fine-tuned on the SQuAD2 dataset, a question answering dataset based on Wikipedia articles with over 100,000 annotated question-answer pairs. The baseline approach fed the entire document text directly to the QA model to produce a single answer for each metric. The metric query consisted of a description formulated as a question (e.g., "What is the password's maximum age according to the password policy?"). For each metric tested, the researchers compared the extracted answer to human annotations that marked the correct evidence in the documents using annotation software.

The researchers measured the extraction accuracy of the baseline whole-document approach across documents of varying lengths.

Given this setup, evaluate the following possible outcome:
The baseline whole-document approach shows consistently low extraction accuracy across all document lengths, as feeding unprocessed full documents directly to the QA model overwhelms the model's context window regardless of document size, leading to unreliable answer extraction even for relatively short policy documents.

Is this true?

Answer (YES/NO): NO